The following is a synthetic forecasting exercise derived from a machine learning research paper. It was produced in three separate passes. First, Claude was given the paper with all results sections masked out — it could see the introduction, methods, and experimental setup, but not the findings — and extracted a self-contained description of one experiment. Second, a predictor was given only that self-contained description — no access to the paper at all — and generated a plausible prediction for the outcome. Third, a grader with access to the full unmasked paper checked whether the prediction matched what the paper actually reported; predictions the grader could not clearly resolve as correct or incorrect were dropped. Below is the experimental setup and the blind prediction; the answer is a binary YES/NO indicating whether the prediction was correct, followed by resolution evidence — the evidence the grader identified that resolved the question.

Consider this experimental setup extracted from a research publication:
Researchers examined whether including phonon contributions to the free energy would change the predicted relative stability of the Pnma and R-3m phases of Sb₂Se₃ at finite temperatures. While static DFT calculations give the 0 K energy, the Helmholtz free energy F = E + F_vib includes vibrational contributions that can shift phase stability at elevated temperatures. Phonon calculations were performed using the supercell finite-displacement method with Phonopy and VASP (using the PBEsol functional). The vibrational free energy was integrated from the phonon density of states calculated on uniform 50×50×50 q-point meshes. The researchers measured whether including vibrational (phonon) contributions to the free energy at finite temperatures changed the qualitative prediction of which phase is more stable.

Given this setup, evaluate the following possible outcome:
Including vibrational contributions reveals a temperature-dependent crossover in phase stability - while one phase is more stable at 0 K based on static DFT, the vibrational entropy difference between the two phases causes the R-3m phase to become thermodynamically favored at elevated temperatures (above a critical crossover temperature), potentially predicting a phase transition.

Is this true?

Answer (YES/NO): NO